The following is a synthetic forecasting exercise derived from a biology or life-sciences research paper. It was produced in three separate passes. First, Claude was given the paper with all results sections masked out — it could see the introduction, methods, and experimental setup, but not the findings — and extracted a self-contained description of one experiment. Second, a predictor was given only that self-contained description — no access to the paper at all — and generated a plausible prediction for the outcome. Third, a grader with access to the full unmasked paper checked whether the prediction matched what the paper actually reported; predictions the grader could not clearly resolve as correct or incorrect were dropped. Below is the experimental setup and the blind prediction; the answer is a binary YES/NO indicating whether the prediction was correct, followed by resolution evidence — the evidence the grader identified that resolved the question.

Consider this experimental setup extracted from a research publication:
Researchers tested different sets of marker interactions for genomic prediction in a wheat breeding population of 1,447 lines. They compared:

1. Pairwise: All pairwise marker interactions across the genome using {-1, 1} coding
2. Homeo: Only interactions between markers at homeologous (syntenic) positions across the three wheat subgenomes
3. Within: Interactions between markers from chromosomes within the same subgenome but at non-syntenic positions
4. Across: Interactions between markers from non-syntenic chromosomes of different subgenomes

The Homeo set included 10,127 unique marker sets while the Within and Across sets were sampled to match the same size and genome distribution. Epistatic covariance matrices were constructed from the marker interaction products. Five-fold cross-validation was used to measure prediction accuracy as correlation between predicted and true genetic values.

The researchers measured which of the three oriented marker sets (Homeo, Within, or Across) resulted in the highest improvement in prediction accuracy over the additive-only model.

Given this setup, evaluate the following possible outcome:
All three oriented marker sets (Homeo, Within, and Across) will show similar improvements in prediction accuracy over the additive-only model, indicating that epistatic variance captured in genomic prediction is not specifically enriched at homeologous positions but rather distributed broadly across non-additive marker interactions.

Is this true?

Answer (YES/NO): NO